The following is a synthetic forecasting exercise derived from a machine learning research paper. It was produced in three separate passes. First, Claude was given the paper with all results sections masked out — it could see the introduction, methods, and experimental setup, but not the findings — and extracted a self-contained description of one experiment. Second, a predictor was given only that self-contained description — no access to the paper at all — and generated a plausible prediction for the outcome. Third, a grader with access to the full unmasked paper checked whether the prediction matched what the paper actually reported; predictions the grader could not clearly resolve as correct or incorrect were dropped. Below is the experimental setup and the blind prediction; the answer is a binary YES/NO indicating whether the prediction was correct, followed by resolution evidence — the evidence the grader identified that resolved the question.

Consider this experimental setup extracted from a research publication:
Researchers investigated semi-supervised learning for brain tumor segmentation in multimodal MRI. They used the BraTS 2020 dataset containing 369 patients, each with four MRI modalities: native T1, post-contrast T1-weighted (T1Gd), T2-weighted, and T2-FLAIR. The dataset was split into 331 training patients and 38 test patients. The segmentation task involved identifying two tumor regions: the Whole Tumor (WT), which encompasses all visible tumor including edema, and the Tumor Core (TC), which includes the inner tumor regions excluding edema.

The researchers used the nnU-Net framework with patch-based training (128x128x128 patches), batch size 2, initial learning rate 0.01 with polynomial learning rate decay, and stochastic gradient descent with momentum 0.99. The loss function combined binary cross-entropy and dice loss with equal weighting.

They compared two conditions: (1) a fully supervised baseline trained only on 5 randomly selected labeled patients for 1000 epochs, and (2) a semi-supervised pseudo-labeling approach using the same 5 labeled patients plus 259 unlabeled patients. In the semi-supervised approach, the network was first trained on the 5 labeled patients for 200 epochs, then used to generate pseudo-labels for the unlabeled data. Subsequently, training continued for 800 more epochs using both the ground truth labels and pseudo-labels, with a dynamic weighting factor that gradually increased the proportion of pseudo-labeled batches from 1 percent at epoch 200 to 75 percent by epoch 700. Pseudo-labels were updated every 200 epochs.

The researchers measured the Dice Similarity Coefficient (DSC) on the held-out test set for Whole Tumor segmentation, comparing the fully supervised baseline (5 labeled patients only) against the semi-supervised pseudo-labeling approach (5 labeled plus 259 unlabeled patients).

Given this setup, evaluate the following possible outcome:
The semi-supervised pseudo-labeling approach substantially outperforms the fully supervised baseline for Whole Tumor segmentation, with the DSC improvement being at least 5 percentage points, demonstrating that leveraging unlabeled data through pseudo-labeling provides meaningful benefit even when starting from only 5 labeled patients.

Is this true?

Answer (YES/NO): NO